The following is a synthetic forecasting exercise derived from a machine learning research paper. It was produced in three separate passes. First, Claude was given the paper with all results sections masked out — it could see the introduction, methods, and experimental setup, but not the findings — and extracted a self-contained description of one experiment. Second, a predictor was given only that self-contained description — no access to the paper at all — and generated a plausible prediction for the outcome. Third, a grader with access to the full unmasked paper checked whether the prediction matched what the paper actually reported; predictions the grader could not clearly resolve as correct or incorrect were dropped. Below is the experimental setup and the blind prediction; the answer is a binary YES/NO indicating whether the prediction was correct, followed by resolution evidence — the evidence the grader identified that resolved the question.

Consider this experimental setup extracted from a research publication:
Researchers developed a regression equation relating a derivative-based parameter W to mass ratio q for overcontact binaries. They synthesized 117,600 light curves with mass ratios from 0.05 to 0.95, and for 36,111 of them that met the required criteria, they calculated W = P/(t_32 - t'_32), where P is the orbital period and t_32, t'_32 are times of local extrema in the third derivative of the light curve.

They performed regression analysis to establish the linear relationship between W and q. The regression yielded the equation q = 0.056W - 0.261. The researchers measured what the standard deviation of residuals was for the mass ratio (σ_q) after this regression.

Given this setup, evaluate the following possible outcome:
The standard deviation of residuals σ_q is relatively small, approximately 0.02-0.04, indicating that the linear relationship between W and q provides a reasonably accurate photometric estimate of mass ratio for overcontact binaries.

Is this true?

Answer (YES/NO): NO